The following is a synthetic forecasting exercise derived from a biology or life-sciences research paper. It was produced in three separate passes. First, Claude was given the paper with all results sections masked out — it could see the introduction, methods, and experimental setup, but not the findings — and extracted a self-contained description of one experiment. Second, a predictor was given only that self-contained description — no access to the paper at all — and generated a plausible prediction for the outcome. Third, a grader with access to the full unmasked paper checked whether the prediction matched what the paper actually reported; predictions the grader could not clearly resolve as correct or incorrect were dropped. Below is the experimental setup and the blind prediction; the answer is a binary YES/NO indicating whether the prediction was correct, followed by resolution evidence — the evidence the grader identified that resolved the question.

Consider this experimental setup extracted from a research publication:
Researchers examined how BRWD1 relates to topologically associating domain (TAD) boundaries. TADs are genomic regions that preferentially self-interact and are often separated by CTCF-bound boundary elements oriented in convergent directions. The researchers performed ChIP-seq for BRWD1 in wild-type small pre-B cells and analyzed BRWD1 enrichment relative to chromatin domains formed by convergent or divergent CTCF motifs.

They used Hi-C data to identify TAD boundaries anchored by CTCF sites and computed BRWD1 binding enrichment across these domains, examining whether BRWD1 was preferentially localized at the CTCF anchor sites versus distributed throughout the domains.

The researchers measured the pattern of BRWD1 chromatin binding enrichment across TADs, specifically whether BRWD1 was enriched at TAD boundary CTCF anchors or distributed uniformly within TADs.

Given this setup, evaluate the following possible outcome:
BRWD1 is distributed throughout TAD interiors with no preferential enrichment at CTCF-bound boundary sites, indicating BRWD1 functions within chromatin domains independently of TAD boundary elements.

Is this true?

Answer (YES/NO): NO